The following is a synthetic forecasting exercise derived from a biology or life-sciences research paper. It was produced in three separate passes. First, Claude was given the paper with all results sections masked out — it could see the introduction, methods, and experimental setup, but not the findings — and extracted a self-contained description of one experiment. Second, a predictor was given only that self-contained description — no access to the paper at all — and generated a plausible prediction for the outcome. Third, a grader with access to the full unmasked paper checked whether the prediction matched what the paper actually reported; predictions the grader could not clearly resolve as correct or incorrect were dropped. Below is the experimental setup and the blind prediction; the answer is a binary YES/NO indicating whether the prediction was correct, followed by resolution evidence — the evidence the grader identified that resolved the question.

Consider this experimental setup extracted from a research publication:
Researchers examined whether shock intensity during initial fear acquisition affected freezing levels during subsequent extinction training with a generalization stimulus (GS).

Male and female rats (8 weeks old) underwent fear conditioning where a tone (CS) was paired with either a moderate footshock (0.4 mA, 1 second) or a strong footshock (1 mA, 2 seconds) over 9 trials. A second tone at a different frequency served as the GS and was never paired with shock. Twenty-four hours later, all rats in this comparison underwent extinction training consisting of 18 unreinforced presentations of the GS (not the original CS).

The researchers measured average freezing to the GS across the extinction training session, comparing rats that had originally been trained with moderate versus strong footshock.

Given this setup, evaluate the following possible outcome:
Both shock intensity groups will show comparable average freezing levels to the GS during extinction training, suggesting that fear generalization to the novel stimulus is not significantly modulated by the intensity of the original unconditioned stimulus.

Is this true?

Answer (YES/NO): YES